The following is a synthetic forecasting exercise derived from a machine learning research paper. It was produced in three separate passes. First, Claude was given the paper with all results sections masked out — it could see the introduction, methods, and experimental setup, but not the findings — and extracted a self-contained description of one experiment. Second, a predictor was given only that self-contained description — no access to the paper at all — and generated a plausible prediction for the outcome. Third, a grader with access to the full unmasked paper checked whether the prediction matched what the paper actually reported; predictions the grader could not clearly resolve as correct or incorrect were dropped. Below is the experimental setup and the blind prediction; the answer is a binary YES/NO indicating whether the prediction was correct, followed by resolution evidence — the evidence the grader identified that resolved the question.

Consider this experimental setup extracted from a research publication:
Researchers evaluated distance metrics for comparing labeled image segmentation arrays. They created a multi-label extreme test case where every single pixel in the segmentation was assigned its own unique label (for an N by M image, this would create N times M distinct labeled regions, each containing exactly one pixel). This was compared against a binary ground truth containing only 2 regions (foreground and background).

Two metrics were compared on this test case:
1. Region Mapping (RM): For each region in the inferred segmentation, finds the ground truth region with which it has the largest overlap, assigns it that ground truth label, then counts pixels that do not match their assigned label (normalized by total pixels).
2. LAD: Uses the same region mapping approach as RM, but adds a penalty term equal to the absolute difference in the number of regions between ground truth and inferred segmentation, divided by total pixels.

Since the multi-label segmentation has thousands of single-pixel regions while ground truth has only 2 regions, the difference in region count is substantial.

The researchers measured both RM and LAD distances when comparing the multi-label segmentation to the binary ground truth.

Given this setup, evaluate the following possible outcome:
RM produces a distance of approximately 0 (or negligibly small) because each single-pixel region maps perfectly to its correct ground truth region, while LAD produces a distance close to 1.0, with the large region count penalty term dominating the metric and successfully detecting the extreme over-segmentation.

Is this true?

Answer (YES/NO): YES